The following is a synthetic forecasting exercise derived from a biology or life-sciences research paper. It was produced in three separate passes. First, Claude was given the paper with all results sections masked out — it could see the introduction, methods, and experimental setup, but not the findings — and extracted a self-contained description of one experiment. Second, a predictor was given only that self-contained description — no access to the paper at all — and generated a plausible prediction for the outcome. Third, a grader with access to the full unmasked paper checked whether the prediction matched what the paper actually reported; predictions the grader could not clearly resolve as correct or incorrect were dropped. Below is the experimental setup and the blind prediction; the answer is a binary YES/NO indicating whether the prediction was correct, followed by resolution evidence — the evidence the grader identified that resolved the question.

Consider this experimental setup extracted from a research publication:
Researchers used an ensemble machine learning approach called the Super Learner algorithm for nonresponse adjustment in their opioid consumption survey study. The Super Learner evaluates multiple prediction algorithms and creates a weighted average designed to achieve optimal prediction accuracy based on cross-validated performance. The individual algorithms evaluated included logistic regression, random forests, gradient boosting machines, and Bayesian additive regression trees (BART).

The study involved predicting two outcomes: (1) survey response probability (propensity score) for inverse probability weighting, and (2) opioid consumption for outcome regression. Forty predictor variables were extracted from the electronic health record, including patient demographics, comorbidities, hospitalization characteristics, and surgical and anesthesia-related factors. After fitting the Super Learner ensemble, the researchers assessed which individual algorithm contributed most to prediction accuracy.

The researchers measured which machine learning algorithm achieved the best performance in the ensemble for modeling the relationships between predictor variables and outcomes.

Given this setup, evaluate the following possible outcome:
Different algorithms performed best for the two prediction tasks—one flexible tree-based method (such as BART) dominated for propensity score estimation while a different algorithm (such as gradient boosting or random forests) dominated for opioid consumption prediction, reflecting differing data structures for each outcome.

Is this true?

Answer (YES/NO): NO